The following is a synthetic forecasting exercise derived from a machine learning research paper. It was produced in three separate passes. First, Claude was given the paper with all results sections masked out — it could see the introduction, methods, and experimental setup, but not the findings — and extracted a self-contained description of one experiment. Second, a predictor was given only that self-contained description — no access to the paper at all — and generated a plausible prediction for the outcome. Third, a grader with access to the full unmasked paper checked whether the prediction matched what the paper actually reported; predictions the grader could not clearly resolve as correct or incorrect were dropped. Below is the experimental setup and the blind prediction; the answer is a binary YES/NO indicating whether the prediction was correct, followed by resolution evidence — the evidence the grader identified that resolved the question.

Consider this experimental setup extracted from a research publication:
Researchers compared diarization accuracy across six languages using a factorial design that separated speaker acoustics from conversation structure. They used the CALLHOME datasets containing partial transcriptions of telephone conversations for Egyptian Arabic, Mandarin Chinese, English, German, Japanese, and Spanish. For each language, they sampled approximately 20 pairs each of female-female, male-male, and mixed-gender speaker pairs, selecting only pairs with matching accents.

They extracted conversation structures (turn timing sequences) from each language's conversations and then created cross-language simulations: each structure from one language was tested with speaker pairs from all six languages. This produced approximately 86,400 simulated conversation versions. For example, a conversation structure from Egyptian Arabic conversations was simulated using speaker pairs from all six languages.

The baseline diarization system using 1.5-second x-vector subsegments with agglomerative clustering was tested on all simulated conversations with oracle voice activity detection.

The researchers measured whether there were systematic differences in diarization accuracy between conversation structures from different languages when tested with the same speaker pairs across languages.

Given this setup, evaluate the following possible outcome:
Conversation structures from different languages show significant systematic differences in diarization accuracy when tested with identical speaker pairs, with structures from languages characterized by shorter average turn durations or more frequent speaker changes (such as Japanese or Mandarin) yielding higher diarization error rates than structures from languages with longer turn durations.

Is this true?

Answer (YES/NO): NO